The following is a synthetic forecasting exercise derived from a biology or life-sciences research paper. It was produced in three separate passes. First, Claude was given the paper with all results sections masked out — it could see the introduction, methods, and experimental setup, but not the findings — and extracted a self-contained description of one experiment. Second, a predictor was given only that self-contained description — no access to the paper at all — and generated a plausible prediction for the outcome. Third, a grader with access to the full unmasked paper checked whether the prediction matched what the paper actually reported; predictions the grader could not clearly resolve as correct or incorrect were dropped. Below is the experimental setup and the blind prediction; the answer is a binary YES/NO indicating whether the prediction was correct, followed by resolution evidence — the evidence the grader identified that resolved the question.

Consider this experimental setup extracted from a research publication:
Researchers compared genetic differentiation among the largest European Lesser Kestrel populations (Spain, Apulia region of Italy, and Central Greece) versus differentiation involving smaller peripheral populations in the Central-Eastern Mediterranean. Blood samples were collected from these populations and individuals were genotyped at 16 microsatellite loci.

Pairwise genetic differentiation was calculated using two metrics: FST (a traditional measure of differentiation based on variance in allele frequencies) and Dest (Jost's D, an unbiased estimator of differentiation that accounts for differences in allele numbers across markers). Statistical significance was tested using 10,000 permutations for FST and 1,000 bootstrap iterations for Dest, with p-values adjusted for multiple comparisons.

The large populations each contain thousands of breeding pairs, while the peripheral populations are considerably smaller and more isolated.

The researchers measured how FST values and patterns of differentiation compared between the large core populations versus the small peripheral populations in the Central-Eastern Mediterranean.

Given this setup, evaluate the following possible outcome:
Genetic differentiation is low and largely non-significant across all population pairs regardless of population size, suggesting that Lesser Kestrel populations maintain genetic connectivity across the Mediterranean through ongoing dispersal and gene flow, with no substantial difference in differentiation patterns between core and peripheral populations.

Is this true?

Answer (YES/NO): NO